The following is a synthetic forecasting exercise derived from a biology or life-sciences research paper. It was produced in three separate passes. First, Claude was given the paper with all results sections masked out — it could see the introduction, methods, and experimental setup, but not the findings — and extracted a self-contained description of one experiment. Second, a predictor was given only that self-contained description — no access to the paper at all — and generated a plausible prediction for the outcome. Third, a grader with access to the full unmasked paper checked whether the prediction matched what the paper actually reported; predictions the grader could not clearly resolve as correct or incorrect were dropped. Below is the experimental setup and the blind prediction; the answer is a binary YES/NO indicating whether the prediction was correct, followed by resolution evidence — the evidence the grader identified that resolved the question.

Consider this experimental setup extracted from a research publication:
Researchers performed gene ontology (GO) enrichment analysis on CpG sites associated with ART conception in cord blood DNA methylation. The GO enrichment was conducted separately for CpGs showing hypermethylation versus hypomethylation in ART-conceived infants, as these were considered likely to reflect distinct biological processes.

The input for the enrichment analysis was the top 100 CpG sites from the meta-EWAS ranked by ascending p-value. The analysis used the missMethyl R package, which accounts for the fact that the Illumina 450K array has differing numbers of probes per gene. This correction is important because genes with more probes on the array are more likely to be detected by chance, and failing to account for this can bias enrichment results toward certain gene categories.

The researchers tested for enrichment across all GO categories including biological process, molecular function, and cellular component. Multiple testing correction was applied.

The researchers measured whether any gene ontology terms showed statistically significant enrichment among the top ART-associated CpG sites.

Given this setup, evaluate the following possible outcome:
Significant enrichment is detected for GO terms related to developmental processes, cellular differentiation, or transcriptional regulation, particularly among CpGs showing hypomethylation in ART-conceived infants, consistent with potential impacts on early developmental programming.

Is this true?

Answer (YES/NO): NO